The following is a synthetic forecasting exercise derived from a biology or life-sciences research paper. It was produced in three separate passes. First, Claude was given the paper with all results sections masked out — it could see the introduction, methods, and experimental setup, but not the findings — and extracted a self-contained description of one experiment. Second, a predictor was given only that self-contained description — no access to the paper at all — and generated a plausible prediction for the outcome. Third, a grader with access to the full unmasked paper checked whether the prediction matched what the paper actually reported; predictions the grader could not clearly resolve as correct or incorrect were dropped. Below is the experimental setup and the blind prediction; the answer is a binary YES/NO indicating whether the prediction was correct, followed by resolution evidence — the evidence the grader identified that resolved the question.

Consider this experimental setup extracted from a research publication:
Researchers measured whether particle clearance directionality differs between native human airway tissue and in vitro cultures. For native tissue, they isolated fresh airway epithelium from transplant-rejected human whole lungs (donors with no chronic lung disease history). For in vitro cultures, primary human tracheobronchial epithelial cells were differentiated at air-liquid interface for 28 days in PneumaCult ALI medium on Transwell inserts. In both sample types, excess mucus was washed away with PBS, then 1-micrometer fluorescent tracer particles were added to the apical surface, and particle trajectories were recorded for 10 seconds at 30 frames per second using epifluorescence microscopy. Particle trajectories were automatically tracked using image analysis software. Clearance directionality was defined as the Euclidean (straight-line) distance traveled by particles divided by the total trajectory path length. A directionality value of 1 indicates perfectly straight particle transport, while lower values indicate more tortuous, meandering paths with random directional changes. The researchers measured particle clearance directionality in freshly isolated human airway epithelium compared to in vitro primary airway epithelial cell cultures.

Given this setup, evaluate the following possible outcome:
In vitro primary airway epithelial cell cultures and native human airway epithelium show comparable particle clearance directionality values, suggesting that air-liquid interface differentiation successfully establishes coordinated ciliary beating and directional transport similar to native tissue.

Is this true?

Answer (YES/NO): YES